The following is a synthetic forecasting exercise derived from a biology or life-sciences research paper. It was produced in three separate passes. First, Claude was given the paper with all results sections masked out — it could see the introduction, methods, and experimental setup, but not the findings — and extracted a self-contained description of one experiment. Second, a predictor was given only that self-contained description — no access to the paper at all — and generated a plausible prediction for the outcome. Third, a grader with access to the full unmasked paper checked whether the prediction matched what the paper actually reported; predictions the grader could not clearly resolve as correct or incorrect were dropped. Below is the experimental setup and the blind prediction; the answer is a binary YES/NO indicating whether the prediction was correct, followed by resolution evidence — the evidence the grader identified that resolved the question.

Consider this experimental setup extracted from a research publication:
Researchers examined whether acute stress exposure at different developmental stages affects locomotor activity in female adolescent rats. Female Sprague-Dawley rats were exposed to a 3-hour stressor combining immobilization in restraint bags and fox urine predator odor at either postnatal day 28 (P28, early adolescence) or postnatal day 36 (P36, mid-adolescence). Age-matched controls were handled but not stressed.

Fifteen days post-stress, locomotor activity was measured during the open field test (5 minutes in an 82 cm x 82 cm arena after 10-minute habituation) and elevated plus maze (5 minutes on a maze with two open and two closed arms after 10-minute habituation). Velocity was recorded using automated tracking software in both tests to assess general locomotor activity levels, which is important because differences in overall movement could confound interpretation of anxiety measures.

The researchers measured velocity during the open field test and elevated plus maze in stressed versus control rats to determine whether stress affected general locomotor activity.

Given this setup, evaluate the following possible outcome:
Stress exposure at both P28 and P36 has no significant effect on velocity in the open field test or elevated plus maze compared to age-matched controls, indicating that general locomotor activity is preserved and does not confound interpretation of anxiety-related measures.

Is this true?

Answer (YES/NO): YES